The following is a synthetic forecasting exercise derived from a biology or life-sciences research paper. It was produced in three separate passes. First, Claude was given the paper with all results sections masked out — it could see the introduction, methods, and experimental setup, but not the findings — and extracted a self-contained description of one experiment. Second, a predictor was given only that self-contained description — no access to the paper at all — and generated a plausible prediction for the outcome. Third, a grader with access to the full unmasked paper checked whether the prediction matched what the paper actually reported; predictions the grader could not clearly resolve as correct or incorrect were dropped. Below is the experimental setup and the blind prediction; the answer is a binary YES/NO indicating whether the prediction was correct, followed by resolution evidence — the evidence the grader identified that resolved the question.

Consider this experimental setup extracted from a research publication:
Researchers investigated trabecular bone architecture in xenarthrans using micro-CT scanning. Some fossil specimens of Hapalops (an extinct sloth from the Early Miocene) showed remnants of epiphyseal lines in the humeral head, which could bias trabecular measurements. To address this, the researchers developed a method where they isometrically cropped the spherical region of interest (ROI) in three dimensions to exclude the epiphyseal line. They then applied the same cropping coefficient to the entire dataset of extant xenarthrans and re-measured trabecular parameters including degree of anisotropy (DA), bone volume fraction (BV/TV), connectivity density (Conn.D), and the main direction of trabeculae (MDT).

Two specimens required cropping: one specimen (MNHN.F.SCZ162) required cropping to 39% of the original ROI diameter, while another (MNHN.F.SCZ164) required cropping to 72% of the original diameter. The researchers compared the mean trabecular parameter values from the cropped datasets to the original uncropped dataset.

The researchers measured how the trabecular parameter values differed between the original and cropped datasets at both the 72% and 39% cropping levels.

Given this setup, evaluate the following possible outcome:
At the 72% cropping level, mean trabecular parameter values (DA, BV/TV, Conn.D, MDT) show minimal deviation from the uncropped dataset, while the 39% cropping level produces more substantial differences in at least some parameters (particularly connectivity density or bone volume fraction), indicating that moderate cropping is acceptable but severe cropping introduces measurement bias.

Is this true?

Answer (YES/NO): NO